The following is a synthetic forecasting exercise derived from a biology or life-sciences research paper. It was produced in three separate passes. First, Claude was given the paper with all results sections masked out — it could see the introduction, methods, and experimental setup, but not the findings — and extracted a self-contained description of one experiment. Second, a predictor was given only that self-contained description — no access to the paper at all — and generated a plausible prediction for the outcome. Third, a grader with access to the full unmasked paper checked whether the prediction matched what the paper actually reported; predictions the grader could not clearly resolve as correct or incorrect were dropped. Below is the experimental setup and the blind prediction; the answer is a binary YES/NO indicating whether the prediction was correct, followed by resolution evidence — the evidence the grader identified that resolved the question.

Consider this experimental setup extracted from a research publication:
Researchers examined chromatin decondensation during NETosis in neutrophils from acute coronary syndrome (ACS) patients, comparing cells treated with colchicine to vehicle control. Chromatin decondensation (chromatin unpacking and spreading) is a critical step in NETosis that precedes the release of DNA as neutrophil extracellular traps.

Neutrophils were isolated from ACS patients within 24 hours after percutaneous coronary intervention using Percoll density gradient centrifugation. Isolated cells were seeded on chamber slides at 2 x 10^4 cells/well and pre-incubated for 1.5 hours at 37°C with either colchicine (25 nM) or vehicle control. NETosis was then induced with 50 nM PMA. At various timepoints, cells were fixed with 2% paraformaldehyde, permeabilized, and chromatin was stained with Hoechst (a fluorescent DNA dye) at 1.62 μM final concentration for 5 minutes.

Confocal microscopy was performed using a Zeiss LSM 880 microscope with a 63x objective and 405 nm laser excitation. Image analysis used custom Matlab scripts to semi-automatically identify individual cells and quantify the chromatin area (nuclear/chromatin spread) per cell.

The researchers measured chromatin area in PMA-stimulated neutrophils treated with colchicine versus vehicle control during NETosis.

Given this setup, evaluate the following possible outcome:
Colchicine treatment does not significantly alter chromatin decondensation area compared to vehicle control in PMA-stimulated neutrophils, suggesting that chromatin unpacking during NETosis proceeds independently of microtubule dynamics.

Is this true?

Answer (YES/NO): NO